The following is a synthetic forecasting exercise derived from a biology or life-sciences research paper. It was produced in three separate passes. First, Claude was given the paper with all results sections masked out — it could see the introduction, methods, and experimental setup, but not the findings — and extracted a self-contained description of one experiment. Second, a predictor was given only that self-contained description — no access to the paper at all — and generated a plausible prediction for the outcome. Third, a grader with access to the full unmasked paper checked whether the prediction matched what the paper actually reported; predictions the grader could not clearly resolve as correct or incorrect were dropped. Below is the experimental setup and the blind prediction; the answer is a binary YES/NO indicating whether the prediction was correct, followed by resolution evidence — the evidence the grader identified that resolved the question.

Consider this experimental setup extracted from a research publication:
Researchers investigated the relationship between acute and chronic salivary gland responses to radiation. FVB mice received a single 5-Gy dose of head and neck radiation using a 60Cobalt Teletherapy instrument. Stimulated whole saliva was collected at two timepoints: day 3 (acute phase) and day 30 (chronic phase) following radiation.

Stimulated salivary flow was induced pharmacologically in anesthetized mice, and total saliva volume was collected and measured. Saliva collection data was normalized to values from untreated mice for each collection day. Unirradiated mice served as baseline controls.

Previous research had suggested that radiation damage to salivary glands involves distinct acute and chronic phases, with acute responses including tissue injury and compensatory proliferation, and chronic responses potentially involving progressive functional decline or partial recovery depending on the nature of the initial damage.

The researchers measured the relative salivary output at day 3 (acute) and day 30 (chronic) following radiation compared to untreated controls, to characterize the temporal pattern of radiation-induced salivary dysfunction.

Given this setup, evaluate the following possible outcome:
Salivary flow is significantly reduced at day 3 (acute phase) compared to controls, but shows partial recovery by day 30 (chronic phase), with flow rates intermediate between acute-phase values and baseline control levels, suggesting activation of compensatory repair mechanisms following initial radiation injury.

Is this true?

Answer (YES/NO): NO